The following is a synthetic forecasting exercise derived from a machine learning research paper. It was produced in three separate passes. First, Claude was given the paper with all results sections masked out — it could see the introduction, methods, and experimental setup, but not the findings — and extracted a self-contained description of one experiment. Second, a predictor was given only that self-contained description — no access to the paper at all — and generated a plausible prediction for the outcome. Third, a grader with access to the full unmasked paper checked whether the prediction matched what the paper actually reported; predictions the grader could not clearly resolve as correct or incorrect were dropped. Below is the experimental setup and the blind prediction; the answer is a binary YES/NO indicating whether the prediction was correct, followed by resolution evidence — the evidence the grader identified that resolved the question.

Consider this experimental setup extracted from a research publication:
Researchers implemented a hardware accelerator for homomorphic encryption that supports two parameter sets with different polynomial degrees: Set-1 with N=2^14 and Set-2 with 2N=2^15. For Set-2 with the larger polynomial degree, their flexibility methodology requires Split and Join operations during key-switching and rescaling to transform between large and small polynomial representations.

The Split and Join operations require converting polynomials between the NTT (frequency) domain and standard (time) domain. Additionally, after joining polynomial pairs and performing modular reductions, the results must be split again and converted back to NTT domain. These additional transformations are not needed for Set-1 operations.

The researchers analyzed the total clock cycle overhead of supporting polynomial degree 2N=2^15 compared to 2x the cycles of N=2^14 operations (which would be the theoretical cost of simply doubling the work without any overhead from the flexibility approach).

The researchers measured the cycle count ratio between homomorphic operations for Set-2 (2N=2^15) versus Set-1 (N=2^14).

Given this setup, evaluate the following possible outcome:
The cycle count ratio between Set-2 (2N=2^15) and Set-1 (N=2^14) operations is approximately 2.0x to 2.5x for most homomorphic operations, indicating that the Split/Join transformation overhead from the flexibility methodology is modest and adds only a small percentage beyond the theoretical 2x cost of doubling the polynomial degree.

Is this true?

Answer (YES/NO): NO